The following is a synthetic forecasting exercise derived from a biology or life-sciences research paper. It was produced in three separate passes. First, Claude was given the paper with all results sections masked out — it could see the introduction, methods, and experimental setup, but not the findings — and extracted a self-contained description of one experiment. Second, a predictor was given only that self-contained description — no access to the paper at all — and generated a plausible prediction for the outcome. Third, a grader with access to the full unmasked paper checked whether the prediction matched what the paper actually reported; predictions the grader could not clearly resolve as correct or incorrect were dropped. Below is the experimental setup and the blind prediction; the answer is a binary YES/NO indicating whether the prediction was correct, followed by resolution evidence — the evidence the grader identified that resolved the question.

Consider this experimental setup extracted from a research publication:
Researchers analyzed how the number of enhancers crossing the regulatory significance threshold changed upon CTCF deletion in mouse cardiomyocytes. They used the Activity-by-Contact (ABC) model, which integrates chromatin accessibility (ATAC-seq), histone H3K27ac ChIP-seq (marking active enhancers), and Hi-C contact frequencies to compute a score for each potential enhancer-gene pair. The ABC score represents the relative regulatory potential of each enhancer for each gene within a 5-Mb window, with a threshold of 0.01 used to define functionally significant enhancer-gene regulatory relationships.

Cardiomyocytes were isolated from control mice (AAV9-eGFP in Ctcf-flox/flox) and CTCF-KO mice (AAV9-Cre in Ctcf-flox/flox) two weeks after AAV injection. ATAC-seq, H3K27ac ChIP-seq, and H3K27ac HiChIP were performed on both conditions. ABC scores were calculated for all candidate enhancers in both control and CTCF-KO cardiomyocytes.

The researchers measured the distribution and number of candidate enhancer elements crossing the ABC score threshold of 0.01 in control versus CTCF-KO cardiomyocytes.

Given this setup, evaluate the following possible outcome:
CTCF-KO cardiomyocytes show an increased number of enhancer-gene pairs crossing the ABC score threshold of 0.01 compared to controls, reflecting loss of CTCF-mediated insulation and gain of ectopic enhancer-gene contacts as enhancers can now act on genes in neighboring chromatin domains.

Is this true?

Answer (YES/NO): YES